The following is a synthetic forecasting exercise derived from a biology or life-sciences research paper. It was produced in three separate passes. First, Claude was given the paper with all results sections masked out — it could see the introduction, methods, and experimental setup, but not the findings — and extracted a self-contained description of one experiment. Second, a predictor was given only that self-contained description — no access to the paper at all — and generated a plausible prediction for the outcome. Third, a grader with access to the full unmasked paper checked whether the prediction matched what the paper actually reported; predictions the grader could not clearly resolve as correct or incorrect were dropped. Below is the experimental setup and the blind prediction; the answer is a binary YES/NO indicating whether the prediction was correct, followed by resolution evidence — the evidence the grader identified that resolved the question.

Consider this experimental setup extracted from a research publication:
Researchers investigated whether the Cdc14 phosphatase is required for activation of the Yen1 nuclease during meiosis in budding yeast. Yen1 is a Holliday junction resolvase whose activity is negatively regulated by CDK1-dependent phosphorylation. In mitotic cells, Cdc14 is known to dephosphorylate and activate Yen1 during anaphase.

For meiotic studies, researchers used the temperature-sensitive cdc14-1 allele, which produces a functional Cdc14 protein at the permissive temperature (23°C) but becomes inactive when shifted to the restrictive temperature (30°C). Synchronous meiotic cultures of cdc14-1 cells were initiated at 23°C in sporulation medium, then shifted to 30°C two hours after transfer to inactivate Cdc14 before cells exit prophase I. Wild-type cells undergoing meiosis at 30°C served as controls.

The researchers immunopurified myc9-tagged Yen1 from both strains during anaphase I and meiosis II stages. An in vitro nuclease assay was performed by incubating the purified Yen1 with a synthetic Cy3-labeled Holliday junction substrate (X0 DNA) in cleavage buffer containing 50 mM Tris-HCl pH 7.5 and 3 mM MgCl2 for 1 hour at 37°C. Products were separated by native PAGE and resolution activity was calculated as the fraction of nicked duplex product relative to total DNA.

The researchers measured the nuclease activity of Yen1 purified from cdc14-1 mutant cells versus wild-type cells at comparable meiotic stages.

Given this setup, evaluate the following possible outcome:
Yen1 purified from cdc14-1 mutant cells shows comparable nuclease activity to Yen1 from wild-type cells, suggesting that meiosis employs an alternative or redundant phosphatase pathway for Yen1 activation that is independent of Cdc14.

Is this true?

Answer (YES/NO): NO